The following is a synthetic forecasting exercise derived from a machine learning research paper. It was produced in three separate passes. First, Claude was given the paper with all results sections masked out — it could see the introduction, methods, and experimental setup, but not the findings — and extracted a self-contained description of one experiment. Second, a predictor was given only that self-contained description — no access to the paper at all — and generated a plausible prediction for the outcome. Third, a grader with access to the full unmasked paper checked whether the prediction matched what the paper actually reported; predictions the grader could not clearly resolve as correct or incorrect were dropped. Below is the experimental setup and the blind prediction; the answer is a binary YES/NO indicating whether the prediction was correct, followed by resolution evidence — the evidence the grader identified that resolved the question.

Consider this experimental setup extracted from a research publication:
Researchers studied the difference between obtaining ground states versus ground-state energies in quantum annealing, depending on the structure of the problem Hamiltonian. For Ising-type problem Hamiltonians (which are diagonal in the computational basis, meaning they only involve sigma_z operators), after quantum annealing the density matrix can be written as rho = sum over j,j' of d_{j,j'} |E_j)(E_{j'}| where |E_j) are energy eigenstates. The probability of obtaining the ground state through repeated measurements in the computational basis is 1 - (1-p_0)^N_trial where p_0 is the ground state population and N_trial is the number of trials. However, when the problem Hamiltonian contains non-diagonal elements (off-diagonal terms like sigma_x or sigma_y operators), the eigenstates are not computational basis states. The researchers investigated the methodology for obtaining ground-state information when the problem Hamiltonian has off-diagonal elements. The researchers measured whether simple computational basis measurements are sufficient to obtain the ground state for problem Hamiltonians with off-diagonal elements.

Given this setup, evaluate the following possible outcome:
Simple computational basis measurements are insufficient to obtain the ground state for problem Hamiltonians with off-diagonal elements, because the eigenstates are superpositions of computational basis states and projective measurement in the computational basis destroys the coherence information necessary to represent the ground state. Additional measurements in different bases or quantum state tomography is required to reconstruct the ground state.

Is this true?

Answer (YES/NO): YES